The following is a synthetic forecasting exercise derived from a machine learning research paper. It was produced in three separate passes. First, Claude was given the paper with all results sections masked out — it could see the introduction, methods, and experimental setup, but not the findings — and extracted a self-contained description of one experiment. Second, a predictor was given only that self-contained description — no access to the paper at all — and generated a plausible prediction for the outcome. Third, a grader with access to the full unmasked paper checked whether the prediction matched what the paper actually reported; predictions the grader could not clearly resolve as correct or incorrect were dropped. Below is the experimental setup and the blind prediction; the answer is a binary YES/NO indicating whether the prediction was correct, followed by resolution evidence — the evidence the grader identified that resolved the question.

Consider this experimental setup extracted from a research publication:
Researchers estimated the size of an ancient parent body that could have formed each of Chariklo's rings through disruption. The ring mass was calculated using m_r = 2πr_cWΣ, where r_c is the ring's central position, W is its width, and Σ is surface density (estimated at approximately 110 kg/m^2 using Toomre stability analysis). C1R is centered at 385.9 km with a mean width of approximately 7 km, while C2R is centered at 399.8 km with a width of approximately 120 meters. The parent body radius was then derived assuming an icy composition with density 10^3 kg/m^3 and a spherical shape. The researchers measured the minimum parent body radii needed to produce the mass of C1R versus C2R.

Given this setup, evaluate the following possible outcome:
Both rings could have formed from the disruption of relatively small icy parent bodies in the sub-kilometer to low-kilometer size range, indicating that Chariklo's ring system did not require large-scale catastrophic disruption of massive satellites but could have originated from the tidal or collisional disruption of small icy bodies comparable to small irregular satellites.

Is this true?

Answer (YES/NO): YES